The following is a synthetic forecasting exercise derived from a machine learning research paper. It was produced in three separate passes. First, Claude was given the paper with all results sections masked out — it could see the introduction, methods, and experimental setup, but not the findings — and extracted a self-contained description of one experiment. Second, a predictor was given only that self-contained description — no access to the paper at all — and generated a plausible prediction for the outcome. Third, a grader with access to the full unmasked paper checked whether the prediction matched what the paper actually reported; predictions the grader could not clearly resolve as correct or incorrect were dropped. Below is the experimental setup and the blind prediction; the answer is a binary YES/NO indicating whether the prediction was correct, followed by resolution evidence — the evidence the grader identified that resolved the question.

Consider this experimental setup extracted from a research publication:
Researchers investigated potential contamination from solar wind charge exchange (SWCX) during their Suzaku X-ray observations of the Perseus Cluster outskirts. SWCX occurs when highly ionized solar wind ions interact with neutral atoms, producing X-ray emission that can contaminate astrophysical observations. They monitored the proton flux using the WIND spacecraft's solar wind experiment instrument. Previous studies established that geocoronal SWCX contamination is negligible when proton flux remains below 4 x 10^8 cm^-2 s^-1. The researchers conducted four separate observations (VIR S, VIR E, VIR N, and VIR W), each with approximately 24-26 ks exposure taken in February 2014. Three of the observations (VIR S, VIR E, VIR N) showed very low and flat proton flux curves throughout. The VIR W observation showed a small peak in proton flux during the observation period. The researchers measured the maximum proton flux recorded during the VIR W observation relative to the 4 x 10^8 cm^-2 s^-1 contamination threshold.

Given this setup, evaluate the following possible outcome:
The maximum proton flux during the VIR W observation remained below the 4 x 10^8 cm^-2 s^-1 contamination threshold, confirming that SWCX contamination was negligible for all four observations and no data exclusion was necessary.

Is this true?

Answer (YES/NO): YES